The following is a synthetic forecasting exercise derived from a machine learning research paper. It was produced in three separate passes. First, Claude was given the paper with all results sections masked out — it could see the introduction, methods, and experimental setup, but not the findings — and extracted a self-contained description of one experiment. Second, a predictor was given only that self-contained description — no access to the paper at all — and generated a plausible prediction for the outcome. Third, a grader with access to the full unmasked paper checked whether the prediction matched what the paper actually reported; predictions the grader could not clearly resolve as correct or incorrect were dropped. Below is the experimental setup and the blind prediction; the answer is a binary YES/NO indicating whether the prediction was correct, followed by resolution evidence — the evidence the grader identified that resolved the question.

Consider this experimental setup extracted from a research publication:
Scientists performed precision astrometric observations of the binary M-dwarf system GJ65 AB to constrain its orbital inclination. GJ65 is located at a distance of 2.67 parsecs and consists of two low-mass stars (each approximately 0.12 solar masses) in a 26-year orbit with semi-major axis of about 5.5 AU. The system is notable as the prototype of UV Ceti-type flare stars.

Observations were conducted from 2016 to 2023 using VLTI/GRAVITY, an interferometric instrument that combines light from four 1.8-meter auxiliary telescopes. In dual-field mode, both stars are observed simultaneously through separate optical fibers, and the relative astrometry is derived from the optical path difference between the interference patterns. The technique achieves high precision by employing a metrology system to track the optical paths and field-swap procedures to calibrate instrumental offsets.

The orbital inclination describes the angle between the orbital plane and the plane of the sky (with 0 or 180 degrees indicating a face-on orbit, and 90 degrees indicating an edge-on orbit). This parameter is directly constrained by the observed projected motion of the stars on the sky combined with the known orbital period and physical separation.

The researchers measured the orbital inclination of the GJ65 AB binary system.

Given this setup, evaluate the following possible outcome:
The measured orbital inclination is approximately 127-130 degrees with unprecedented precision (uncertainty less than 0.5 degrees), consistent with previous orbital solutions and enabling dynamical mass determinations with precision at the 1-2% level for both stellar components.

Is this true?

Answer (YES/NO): YES